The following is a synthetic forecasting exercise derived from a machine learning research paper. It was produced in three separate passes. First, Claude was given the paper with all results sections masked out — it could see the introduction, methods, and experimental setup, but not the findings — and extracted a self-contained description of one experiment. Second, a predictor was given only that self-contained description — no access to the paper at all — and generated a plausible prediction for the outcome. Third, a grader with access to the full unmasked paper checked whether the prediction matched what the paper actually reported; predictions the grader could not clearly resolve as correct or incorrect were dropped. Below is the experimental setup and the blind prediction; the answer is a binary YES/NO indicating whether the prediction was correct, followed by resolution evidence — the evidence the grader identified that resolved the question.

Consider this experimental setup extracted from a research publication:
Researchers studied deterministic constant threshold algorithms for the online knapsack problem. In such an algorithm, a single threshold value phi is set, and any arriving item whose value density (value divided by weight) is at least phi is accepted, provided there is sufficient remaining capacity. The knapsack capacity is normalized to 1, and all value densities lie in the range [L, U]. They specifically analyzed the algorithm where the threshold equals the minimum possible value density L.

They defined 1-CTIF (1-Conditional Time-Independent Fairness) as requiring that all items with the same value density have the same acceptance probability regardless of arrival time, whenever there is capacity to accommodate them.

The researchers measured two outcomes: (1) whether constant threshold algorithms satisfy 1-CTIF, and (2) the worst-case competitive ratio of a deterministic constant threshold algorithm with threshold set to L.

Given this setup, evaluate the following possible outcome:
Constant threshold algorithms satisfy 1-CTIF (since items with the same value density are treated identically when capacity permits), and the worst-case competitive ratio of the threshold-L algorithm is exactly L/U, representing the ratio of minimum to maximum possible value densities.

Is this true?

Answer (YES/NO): NO